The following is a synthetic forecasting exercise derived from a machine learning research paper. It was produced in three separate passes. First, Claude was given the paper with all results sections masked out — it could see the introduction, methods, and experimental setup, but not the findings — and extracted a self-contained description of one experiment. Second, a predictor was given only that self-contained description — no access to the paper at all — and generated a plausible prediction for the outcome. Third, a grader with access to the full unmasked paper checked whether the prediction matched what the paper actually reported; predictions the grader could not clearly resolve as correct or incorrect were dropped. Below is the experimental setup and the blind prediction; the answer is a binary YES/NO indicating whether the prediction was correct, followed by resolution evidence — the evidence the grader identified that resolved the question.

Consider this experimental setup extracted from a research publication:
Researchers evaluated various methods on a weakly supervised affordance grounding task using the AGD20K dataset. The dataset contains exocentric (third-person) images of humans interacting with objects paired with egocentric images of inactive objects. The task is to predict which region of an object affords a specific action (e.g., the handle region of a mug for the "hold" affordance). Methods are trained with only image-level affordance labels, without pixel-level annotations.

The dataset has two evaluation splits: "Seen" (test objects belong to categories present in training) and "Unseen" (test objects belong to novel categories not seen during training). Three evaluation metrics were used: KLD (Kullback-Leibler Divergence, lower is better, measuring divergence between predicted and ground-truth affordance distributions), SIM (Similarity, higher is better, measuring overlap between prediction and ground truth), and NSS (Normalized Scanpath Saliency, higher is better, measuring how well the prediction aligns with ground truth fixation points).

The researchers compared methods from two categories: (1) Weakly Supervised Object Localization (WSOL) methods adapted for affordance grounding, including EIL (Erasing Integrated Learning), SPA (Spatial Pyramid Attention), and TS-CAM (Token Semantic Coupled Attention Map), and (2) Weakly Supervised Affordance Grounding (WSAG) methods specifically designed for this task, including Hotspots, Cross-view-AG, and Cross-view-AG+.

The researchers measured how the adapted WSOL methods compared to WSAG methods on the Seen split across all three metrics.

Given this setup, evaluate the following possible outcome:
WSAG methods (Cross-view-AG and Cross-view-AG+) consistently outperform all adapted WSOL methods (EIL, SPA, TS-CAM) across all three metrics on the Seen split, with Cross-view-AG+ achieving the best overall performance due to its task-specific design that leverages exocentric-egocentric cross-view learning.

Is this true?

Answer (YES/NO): YES